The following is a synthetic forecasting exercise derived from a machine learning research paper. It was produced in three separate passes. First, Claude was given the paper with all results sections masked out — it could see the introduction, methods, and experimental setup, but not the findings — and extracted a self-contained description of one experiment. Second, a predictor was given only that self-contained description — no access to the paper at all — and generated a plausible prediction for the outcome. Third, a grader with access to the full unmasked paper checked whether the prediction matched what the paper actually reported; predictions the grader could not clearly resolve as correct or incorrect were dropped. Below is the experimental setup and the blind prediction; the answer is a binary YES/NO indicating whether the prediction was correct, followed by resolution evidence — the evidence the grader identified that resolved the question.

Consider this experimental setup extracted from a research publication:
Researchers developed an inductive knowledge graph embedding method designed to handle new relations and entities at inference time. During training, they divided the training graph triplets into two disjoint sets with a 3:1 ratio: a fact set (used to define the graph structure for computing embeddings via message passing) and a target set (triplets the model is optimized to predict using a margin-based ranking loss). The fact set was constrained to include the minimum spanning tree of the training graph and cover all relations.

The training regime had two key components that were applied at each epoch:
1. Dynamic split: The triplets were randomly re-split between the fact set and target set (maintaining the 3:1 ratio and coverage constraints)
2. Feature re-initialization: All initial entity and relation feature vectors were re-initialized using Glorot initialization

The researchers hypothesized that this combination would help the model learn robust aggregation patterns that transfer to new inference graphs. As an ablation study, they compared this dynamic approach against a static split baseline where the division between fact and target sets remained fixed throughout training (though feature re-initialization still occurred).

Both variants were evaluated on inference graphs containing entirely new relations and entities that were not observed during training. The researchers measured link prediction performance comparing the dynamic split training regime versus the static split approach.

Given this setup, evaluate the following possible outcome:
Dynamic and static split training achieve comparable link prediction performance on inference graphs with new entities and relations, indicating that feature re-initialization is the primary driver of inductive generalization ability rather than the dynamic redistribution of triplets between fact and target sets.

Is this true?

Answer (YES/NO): NO